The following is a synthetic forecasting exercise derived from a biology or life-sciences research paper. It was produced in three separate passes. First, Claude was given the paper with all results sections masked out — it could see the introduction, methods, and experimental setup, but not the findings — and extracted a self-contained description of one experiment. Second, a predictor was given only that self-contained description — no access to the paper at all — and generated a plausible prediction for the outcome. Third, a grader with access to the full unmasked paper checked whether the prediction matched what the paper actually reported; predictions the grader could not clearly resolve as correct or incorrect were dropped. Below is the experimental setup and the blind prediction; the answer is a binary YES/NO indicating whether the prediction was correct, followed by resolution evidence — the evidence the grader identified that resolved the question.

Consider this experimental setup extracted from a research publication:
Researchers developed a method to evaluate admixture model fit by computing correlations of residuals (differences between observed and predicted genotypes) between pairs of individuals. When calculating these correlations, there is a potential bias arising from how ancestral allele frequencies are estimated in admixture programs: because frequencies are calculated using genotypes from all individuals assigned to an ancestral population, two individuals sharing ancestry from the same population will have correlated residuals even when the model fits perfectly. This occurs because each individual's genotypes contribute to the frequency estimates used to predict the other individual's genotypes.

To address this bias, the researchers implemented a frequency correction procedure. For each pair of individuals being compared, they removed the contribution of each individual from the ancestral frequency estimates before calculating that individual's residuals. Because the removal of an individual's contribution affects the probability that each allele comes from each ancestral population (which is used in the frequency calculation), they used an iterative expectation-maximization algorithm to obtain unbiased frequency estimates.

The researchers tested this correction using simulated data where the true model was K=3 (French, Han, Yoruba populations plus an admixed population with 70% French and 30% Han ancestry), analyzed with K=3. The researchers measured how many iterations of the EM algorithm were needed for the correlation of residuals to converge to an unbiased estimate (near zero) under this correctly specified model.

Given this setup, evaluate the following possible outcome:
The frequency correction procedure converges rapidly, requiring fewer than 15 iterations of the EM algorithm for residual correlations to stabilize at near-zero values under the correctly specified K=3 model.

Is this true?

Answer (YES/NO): YES